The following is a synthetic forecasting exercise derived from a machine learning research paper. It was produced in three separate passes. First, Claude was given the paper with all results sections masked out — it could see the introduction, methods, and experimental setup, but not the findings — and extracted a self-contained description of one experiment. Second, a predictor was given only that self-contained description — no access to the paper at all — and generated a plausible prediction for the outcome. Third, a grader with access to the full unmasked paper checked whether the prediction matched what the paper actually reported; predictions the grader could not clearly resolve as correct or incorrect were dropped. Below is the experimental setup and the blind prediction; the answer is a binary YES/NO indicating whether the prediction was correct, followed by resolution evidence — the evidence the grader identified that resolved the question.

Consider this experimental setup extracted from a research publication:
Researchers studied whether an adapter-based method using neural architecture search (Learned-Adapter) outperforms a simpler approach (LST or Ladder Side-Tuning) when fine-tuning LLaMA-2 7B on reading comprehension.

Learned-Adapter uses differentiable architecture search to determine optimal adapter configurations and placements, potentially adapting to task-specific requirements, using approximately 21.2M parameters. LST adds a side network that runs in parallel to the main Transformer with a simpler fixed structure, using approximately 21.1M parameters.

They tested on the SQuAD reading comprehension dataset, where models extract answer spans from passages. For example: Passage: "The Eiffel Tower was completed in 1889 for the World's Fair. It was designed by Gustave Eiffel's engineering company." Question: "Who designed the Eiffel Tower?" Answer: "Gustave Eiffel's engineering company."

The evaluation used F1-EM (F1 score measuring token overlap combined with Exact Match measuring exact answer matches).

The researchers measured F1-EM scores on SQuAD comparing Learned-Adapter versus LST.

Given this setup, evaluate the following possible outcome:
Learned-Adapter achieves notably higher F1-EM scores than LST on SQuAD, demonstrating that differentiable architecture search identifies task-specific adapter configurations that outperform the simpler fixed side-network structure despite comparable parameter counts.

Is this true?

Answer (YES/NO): NO